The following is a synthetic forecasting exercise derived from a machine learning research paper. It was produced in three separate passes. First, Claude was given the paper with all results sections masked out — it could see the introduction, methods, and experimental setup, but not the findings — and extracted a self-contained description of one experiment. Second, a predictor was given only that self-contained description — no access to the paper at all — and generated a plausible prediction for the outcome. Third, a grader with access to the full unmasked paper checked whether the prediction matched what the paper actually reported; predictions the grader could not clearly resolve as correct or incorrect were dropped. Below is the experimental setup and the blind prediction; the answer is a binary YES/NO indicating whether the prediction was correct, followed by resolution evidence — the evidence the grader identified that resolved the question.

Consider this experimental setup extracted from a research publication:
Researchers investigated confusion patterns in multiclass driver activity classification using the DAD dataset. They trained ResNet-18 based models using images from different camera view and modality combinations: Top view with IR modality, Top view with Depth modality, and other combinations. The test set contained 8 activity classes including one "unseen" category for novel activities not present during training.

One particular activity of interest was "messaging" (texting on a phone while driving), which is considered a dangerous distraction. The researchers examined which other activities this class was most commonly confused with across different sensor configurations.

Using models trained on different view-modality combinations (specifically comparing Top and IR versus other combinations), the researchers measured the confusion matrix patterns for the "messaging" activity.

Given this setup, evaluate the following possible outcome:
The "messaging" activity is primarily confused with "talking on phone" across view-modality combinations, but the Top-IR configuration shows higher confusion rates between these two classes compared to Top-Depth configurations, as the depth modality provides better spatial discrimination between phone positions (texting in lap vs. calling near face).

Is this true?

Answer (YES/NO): NO